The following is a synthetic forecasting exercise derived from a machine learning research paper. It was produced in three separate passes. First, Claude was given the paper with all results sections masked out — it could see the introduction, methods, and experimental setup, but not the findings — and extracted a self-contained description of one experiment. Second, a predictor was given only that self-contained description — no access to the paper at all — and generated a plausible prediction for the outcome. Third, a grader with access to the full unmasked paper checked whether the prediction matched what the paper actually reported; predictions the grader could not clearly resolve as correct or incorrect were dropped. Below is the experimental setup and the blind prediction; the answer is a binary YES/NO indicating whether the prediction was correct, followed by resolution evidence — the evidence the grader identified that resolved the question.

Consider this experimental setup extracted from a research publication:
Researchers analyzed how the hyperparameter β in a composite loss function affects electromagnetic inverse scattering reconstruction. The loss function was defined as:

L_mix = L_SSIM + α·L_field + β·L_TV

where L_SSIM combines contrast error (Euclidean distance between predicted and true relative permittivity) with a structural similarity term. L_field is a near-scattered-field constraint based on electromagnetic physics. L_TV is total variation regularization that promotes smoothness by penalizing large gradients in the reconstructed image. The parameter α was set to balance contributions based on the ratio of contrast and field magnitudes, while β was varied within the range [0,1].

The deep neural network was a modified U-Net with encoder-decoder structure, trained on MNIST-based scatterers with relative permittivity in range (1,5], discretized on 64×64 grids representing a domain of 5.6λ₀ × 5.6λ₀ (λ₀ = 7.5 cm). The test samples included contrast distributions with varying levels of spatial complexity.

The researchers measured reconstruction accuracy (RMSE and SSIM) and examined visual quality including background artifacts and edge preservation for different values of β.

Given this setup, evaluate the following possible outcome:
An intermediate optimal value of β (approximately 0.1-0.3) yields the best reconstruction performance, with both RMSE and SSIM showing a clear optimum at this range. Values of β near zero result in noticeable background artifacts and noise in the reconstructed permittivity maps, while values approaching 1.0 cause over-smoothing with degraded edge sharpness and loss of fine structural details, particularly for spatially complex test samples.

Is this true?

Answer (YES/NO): NO